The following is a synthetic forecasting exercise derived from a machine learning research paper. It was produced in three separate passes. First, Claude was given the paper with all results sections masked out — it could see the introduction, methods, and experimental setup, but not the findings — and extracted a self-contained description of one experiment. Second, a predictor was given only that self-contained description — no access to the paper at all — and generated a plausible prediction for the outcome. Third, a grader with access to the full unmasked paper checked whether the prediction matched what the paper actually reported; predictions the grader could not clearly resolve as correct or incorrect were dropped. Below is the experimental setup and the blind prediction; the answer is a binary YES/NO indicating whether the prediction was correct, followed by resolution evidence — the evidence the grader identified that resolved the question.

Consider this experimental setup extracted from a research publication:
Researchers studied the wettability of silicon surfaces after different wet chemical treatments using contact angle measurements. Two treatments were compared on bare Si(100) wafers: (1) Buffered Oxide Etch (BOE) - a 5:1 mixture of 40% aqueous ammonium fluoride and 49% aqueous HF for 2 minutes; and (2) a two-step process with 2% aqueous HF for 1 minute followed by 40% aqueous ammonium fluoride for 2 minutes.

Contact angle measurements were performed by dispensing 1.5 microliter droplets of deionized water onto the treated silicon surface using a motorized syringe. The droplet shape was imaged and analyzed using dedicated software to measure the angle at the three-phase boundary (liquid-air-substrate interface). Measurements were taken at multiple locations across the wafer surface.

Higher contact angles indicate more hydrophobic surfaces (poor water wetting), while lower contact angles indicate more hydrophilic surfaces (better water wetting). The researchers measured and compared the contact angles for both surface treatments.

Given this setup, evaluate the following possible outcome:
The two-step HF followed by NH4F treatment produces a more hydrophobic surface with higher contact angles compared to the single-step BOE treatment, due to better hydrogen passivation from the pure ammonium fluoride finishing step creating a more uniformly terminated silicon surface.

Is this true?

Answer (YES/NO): YES